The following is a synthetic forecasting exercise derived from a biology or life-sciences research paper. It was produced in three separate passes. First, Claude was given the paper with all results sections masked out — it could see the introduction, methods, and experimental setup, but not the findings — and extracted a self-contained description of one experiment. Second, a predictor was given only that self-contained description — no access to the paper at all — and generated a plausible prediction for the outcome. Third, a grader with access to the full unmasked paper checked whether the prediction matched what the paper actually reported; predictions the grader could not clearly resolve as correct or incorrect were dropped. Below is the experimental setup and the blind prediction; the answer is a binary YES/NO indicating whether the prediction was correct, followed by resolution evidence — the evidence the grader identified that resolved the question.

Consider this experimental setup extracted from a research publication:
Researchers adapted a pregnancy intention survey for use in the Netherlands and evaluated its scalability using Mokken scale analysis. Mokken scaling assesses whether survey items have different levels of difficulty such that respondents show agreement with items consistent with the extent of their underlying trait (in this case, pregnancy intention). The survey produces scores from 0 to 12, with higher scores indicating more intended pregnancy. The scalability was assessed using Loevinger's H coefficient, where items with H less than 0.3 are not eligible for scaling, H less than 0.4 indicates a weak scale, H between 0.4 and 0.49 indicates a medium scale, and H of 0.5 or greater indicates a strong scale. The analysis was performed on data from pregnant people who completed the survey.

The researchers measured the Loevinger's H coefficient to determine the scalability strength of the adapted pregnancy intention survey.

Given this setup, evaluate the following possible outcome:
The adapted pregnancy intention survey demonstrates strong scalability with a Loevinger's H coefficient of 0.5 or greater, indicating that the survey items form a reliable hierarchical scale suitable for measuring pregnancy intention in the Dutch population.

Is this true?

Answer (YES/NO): YES